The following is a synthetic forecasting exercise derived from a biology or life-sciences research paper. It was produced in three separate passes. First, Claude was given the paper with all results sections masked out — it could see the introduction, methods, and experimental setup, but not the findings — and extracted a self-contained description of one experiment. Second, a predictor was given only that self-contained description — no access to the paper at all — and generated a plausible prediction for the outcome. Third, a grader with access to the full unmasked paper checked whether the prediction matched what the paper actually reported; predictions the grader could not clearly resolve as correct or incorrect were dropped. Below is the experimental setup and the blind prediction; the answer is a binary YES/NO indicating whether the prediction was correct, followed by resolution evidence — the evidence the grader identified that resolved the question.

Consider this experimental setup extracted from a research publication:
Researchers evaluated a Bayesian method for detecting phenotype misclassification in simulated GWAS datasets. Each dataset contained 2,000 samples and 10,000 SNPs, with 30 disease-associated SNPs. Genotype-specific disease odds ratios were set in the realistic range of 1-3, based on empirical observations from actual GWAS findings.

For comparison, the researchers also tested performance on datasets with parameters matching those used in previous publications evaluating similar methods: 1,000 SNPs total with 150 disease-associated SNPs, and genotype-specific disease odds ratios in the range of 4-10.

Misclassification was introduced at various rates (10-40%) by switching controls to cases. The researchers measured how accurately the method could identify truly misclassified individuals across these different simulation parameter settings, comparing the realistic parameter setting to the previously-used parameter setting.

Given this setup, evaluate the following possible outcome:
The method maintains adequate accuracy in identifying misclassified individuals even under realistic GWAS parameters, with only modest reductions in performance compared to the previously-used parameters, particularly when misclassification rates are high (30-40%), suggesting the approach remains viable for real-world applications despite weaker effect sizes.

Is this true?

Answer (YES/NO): NO